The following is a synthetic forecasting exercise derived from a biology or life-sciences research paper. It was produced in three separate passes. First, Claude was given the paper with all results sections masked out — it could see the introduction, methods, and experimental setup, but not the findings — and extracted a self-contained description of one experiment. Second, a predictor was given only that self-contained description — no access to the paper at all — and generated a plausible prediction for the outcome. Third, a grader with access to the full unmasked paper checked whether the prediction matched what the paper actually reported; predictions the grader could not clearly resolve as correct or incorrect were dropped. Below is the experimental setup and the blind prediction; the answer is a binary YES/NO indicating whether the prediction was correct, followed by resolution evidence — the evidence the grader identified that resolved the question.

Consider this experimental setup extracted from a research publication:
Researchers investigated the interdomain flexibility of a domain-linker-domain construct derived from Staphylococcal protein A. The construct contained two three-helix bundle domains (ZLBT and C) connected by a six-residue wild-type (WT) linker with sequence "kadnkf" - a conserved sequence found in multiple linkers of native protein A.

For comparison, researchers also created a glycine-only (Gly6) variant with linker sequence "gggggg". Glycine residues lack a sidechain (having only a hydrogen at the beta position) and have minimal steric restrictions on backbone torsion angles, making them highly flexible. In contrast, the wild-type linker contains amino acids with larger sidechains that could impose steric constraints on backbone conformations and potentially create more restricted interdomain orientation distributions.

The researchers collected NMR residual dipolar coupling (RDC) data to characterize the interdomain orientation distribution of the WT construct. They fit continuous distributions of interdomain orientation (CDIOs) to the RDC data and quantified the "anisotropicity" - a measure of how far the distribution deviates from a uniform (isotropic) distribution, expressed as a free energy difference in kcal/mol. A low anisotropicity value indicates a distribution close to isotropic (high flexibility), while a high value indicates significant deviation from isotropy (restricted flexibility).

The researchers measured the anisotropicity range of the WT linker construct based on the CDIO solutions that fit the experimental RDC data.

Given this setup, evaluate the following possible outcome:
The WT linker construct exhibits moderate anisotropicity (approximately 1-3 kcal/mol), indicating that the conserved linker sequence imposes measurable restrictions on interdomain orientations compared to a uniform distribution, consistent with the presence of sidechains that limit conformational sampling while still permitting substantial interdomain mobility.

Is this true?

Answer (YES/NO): NO